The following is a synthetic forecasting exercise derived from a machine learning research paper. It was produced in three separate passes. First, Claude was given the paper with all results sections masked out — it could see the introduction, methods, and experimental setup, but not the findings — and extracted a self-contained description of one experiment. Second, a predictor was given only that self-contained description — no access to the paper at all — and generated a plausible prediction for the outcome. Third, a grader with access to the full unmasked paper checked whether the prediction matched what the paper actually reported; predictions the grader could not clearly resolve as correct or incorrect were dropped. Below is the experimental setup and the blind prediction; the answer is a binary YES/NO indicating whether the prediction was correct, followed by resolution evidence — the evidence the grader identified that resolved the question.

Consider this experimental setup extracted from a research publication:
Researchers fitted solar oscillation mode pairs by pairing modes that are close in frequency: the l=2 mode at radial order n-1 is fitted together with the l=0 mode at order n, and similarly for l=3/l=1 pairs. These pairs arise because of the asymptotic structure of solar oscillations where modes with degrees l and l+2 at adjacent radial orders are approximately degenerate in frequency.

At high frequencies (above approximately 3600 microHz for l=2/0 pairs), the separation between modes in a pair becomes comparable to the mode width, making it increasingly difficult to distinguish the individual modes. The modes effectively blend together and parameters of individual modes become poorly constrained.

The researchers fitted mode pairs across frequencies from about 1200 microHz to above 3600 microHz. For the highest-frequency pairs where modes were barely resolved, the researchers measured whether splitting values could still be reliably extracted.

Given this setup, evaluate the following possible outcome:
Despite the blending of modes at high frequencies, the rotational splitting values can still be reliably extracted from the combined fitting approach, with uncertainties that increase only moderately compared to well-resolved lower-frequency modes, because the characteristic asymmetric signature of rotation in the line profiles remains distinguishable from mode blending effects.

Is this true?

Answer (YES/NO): NO